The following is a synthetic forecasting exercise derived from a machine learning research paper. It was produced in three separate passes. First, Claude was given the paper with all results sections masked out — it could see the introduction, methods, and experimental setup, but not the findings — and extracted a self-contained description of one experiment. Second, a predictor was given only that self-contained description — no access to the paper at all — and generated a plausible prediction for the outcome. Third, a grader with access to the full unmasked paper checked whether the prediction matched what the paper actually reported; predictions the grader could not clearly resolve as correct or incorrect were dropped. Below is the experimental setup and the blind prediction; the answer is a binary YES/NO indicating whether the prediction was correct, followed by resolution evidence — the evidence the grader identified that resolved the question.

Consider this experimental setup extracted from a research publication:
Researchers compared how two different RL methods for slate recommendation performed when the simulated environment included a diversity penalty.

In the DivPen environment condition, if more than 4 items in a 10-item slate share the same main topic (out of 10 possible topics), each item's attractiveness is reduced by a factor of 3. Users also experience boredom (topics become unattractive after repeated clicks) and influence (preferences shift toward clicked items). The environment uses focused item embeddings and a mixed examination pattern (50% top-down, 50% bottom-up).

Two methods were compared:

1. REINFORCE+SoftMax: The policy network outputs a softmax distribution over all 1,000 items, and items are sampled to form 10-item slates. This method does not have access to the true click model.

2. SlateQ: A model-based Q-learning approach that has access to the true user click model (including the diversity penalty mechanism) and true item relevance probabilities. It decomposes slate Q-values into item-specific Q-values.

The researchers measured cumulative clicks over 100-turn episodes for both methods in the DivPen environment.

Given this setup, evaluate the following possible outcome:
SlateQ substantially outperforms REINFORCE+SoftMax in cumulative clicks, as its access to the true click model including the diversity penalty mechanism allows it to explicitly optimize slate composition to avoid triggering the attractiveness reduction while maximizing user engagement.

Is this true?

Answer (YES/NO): NO